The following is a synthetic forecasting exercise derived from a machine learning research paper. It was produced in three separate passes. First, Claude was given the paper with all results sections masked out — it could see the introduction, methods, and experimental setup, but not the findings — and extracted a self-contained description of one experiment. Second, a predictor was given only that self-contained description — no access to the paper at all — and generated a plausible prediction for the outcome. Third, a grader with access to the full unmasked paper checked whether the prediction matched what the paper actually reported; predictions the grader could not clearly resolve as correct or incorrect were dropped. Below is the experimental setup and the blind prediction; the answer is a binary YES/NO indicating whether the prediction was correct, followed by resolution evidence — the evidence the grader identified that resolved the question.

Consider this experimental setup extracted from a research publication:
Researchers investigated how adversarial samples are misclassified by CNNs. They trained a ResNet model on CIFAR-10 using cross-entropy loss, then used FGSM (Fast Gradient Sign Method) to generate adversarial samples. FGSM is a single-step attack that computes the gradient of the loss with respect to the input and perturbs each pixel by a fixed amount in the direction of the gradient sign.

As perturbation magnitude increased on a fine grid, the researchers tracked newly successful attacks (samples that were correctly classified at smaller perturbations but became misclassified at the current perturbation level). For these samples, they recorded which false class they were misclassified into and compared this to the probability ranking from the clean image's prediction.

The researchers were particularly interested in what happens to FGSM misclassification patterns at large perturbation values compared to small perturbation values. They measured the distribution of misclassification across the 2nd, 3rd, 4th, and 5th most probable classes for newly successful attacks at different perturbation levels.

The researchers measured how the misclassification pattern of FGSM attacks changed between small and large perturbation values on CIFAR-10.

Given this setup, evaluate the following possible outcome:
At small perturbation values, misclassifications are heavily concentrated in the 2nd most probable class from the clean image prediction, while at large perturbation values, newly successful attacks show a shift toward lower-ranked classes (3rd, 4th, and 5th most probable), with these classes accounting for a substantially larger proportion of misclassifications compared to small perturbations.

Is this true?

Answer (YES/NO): YES